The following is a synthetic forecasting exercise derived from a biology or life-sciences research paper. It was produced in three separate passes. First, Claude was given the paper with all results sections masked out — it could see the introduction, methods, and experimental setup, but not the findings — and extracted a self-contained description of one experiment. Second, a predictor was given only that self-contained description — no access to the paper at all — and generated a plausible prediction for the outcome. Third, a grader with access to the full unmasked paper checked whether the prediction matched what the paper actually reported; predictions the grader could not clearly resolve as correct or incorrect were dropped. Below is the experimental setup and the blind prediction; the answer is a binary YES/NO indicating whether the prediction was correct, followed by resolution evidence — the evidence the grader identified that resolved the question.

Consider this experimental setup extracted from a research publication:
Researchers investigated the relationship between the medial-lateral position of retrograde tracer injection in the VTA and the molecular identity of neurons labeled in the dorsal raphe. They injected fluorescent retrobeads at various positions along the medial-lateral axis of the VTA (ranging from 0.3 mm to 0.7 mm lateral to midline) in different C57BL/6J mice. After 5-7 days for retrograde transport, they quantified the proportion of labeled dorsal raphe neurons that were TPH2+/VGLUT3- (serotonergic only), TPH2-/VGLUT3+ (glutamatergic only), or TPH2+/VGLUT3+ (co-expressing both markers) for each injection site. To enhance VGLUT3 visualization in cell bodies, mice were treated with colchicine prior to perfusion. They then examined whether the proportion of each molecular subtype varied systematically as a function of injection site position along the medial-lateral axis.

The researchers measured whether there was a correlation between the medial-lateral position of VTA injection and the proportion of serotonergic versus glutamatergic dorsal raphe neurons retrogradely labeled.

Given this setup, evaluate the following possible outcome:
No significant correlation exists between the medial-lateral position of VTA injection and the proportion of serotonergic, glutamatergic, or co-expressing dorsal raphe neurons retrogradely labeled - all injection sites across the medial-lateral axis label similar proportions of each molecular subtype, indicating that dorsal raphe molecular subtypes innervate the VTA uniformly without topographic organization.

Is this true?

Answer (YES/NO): NO